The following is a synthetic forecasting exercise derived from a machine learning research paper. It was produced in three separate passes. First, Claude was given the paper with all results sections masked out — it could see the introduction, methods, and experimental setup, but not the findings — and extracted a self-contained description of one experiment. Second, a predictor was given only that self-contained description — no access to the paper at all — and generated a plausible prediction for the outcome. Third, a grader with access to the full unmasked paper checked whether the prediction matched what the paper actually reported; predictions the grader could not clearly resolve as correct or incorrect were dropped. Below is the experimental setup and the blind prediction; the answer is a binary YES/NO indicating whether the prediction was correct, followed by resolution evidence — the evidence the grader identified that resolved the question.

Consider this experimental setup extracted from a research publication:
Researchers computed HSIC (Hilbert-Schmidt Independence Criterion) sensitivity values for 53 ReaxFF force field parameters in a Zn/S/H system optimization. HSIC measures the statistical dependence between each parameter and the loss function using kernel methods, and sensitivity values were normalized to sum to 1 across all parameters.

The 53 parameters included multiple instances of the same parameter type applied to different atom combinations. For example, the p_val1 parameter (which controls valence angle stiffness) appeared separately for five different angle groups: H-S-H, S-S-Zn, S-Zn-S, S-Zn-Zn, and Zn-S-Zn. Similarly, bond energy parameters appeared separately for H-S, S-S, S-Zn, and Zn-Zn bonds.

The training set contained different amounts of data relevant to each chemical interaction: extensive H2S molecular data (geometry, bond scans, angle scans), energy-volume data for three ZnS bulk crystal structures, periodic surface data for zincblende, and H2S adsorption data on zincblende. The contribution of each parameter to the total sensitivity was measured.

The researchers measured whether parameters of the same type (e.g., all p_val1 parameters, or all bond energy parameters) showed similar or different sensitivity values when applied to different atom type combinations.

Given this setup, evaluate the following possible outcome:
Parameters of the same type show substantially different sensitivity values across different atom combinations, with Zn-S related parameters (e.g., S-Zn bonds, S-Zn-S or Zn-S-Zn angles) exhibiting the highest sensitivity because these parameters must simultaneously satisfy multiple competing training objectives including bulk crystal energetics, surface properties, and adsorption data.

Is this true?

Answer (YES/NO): YES